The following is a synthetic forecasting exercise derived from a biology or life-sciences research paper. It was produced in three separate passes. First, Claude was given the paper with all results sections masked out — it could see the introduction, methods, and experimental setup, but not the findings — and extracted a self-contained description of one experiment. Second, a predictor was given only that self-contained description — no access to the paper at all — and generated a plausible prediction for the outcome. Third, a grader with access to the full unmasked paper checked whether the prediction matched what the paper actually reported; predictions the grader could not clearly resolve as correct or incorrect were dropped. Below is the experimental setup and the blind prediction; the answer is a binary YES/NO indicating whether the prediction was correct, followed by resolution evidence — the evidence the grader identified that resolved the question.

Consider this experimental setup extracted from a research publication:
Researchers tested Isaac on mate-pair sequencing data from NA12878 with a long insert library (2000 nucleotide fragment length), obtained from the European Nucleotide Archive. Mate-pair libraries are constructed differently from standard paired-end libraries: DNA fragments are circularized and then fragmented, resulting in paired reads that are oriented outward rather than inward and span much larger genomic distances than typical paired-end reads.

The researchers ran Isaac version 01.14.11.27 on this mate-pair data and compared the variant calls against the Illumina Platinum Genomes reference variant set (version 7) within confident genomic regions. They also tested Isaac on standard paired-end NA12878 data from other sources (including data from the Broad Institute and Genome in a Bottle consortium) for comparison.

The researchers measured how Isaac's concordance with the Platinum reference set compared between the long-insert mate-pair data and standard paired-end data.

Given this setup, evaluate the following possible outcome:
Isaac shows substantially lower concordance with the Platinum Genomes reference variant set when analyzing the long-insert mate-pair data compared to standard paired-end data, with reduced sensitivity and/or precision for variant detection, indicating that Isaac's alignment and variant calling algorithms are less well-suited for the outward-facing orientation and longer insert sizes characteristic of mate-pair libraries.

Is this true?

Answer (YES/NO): YES